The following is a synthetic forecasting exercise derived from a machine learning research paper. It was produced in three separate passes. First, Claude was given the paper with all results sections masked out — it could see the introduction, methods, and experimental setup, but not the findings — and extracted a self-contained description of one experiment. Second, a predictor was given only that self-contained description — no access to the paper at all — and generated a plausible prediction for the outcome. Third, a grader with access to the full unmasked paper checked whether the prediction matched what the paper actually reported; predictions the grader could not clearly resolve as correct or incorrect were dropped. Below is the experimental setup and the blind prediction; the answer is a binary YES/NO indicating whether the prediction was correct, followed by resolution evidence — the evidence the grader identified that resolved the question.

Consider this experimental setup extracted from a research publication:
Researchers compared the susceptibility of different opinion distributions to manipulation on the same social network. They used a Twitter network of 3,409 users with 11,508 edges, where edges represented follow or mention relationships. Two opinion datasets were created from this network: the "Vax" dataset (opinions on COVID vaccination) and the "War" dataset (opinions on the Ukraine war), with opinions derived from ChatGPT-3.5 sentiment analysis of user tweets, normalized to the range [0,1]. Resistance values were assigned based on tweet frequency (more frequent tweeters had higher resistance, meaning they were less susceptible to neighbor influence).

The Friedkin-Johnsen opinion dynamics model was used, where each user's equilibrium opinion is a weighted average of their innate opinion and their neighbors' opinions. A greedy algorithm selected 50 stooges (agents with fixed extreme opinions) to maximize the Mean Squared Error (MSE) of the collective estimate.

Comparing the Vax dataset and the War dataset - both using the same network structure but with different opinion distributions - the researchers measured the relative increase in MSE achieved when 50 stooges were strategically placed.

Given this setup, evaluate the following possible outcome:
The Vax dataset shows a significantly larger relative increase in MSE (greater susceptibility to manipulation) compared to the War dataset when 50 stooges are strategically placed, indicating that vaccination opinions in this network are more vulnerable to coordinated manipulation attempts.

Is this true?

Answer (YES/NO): NO